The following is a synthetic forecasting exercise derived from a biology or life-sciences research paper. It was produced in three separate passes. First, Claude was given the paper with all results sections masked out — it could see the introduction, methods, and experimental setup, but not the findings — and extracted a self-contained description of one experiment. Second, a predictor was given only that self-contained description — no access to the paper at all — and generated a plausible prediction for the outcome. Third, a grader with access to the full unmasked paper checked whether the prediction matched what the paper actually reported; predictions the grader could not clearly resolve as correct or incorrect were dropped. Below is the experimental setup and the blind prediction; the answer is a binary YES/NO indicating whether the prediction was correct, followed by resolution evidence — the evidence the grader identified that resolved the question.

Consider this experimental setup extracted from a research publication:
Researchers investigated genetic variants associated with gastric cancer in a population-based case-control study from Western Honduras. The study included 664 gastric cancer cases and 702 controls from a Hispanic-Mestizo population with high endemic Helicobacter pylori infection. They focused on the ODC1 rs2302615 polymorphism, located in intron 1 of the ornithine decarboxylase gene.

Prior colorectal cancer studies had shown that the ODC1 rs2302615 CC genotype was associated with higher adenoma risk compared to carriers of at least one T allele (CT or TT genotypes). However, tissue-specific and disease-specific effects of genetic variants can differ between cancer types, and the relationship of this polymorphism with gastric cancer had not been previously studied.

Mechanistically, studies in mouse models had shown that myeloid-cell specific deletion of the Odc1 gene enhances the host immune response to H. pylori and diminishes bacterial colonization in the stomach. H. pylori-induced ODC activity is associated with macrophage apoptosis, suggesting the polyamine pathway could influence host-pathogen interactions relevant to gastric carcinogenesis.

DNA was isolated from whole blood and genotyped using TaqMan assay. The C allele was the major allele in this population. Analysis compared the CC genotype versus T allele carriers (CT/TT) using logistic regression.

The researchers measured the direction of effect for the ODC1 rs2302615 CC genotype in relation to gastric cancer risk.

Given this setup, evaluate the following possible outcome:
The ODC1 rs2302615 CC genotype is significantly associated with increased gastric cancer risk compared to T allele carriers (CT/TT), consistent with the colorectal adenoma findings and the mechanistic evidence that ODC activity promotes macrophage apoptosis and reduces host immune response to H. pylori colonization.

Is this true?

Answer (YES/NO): YES